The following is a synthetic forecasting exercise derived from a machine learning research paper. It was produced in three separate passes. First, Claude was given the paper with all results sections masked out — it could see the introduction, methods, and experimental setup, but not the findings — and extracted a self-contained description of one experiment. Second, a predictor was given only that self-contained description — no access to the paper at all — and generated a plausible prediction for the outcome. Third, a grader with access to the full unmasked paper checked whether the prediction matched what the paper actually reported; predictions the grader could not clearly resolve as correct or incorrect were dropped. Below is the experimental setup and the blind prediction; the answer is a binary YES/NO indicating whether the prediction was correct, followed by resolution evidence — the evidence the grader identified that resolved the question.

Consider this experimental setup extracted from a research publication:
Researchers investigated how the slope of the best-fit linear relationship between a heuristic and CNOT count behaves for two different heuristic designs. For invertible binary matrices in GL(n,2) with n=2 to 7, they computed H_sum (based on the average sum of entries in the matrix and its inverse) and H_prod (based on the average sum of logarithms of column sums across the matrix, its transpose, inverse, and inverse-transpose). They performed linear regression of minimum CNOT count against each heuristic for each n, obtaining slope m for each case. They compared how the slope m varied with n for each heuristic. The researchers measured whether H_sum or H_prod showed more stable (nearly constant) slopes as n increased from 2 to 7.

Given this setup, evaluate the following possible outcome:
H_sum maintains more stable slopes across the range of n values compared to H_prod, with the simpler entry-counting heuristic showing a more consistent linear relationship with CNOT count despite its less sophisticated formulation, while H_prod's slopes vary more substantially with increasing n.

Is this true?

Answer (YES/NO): YES